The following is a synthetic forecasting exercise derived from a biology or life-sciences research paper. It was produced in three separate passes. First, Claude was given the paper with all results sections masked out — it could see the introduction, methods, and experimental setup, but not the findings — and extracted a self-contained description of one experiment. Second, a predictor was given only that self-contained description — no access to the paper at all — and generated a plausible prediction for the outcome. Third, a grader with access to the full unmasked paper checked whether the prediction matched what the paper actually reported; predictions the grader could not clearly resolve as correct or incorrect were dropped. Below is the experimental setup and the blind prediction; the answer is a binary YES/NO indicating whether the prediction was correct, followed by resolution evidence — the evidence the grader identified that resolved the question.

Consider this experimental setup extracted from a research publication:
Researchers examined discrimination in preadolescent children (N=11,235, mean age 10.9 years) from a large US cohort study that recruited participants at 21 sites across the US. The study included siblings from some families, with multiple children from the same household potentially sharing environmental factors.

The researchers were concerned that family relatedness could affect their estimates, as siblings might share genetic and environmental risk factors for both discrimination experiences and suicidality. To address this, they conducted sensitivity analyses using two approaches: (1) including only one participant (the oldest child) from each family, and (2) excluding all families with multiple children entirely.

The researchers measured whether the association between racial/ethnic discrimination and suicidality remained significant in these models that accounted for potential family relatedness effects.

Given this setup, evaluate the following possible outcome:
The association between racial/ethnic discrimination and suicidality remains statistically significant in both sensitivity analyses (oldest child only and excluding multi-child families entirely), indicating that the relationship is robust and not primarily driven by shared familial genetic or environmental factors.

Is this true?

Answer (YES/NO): YES